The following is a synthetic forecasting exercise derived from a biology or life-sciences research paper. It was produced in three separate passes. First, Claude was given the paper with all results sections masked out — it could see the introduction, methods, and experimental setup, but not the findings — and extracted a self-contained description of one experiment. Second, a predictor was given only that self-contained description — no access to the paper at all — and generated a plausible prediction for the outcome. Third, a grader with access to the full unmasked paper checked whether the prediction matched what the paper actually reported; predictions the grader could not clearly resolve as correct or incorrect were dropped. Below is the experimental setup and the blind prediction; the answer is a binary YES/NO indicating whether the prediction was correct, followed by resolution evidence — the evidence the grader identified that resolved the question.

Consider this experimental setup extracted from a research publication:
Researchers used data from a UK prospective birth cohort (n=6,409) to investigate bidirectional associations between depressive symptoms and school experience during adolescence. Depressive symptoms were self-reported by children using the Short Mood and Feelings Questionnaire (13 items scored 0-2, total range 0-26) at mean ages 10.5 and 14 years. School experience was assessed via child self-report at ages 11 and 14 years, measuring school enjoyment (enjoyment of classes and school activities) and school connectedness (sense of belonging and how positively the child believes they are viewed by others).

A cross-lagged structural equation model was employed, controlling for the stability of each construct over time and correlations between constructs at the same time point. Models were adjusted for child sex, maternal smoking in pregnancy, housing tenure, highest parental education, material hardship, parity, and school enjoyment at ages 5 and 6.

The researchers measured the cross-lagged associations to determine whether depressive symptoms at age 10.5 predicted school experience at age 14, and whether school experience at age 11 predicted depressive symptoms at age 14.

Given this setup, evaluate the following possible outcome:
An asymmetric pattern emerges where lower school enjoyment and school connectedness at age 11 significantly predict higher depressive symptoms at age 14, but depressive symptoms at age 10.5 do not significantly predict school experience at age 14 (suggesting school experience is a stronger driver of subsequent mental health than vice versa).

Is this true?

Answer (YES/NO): NO